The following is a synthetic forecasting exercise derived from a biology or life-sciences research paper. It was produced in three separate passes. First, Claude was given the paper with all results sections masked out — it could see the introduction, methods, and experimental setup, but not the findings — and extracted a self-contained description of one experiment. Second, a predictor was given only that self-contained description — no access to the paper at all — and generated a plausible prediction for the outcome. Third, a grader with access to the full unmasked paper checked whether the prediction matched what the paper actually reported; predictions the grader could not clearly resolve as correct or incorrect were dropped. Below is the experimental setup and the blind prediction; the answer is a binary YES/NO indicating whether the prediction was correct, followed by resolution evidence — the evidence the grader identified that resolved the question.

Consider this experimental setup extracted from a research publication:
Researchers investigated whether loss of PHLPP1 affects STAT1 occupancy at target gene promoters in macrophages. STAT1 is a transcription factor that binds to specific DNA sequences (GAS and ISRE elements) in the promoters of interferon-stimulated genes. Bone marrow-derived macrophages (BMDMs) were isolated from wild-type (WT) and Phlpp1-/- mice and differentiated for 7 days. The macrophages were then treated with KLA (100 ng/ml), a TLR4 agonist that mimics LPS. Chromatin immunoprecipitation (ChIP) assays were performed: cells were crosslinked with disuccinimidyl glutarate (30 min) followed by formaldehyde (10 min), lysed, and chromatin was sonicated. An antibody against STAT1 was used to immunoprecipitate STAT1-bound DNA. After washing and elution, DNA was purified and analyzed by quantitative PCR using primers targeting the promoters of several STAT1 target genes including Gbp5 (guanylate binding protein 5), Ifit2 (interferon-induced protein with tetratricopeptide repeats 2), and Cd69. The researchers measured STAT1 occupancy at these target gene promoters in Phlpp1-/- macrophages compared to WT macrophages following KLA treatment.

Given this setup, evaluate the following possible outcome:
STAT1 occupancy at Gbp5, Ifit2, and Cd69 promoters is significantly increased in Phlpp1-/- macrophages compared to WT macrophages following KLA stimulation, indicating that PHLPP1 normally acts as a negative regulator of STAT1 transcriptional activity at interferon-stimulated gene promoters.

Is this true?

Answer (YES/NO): YES